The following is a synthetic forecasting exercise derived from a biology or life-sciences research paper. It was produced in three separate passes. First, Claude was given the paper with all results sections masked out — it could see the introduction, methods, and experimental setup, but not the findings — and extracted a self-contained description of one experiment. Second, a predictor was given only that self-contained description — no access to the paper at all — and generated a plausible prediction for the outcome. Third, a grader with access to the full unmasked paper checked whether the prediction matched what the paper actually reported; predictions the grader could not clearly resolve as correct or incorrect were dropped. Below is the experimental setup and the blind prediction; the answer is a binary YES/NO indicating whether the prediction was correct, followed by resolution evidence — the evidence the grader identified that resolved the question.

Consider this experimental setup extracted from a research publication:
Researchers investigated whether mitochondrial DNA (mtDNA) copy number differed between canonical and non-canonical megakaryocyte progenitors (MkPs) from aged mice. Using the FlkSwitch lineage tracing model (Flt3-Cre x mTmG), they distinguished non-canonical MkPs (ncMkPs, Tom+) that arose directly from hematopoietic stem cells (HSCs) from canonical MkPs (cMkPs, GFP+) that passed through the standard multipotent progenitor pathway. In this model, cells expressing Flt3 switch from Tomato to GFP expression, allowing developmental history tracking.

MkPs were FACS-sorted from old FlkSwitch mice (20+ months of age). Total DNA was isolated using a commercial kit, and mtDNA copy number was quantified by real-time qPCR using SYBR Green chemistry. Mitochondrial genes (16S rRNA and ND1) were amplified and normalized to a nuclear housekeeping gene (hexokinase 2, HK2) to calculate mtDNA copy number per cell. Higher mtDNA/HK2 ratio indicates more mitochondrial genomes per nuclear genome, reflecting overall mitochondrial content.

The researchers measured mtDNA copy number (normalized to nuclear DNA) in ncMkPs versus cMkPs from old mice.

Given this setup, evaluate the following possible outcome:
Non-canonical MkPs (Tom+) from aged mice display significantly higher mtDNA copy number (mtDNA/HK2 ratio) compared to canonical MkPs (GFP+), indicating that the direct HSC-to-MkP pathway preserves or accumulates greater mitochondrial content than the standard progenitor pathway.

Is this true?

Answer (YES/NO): YES